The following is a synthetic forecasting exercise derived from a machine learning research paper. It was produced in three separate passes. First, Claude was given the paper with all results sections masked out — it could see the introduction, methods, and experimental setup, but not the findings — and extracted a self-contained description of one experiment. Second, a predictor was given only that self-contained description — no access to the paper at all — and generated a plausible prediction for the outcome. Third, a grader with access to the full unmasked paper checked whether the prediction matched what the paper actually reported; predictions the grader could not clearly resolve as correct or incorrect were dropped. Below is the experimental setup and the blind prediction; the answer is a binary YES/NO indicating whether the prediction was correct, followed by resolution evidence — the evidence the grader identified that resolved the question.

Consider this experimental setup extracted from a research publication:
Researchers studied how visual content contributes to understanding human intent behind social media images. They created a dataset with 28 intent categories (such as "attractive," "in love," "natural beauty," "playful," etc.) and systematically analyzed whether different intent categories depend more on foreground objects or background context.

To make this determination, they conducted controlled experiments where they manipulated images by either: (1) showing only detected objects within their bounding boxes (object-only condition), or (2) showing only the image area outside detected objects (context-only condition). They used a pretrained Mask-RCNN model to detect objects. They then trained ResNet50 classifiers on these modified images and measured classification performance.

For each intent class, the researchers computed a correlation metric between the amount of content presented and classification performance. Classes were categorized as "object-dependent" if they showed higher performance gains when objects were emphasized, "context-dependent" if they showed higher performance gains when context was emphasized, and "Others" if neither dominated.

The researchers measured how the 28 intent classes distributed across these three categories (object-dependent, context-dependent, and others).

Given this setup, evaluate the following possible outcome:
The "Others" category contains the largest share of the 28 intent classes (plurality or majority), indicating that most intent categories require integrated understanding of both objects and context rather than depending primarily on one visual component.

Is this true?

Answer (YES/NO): YES